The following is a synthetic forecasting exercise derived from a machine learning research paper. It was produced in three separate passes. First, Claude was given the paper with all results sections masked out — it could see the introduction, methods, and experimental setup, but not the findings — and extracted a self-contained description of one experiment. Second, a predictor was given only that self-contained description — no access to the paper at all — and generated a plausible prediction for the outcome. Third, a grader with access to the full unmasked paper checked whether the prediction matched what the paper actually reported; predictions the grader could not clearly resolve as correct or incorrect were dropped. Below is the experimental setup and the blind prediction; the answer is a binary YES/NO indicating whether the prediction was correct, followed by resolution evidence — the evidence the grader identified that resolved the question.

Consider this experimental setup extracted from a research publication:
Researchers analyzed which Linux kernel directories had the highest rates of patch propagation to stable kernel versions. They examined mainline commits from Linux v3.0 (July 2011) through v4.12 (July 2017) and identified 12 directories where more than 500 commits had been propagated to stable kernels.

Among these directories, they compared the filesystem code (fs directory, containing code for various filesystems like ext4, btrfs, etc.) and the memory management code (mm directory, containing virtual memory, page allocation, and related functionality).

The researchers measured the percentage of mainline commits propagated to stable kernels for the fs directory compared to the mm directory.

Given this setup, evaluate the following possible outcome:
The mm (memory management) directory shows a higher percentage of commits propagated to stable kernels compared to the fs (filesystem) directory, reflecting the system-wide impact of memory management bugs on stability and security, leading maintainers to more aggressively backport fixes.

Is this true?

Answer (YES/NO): NO